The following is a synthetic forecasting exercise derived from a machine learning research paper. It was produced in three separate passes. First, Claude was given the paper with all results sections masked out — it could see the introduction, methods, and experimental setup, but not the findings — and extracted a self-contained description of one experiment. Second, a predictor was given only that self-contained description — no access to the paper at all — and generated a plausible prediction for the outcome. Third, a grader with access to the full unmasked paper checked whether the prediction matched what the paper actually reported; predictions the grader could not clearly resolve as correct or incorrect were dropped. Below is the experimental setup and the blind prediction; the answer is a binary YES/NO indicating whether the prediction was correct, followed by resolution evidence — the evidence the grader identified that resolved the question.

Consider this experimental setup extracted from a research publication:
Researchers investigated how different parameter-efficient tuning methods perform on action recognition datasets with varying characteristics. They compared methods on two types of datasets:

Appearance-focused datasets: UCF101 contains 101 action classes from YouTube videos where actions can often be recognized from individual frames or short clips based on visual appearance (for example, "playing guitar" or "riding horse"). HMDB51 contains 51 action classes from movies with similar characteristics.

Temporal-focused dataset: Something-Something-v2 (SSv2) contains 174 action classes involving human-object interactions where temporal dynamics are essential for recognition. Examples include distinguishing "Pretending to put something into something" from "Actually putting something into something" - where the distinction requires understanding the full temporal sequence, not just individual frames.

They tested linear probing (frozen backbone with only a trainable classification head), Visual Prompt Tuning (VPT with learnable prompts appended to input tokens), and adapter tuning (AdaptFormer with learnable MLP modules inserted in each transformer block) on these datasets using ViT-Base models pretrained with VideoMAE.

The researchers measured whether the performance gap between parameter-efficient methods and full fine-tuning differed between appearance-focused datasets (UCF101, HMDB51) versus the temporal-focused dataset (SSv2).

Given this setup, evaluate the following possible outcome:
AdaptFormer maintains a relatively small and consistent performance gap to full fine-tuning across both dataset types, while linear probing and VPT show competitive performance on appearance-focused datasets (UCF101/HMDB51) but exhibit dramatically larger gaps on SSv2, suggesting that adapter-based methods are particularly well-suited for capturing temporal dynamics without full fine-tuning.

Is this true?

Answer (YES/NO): NO